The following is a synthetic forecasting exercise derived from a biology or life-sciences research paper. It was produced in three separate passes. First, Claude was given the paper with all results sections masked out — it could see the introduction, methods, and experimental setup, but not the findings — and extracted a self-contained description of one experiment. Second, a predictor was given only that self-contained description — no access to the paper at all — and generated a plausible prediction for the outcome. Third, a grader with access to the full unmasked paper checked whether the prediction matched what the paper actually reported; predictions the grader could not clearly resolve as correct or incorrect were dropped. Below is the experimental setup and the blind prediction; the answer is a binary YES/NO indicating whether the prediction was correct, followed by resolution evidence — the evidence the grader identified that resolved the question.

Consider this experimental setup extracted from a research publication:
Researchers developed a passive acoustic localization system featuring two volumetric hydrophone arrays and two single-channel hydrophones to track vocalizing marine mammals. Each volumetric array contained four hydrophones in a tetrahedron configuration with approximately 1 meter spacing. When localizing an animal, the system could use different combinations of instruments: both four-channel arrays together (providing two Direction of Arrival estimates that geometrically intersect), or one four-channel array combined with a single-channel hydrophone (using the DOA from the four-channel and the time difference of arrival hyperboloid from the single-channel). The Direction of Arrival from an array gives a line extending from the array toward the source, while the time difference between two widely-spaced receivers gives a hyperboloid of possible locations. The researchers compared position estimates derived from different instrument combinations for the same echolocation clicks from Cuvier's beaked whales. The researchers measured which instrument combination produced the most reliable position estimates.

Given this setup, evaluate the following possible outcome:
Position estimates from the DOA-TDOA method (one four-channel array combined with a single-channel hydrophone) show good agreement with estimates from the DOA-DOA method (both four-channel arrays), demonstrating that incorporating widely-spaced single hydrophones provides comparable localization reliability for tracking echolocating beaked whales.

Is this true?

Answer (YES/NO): NO